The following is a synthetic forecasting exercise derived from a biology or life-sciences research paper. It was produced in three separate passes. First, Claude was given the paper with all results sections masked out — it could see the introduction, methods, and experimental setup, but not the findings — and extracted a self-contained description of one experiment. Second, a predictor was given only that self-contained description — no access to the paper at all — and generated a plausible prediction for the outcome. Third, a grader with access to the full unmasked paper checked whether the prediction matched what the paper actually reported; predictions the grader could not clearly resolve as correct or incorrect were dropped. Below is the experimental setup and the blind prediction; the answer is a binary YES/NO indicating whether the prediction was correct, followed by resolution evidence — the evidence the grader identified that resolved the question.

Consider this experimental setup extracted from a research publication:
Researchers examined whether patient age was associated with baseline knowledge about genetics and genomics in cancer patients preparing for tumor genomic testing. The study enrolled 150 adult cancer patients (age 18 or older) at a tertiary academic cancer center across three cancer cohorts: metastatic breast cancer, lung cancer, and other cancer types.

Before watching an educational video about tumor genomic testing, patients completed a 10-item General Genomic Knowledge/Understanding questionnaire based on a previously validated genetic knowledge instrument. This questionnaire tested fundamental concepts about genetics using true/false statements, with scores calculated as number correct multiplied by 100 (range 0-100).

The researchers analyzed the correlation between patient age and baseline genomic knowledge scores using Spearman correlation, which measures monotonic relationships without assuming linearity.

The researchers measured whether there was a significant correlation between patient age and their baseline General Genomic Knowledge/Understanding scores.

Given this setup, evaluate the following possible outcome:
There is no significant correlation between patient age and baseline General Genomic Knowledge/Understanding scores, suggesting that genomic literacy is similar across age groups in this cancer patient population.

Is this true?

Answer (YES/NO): YES